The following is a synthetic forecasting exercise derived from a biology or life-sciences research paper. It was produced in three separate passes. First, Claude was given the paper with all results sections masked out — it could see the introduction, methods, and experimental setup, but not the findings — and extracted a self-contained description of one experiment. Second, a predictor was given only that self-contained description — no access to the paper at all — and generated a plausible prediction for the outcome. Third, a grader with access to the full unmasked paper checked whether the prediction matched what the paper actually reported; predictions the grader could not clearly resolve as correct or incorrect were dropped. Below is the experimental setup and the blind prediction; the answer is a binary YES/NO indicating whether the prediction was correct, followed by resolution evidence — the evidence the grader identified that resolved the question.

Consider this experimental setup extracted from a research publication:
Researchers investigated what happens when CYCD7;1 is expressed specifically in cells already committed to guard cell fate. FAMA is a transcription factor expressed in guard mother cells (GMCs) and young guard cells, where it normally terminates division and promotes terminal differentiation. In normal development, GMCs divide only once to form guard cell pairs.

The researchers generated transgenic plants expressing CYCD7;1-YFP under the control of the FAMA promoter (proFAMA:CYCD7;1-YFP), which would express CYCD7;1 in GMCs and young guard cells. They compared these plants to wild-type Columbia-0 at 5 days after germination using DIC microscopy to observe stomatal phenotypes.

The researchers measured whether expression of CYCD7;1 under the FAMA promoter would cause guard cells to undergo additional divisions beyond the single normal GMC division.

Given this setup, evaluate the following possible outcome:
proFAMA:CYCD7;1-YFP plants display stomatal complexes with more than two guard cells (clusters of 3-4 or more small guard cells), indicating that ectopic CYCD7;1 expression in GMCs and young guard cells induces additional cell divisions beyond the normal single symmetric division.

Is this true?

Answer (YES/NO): YES